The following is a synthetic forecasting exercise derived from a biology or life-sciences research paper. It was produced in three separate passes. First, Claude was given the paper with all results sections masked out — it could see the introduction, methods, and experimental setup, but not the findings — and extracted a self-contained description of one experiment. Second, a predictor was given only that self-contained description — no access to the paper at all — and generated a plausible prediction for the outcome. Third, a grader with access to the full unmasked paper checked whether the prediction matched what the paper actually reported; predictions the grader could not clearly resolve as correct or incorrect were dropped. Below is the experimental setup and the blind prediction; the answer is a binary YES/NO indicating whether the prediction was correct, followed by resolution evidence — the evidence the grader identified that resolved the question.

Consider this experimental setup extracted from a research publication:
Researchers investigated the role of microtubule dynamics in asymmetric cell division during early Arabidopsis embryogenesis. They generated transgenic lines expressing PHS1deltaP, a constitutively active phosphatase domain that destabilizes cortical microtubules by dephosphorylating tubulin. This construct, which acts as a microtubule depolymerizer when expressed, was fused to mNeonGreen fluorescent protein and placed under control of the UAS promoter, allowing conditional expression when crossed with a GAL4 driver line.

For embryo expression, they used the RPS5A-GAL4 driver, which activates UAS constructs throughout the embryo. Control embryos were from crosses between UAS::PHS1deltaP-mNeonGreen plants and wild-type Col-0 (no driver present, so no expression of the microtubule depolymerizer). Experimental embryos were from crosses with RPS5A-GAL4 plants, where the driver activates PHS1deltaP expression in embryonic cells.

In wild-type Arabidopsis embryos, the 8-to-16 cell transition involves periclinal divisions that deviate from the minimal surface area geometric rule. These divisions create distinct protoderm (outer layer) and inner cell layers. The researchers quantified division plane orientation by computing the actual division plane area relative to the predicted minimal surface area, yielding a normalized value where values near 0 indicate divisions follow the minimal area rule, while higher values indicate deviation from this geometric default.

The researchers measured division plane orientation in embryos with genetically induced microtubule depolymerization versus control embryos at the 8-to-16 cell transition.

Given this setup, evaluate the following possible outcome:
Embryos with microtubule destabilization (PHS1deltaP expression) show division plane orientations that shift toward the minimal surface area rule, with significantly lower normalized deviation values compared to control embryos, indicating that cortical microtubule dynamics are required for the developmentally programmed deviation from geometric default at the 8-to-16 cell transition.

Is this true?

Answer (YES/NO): YES